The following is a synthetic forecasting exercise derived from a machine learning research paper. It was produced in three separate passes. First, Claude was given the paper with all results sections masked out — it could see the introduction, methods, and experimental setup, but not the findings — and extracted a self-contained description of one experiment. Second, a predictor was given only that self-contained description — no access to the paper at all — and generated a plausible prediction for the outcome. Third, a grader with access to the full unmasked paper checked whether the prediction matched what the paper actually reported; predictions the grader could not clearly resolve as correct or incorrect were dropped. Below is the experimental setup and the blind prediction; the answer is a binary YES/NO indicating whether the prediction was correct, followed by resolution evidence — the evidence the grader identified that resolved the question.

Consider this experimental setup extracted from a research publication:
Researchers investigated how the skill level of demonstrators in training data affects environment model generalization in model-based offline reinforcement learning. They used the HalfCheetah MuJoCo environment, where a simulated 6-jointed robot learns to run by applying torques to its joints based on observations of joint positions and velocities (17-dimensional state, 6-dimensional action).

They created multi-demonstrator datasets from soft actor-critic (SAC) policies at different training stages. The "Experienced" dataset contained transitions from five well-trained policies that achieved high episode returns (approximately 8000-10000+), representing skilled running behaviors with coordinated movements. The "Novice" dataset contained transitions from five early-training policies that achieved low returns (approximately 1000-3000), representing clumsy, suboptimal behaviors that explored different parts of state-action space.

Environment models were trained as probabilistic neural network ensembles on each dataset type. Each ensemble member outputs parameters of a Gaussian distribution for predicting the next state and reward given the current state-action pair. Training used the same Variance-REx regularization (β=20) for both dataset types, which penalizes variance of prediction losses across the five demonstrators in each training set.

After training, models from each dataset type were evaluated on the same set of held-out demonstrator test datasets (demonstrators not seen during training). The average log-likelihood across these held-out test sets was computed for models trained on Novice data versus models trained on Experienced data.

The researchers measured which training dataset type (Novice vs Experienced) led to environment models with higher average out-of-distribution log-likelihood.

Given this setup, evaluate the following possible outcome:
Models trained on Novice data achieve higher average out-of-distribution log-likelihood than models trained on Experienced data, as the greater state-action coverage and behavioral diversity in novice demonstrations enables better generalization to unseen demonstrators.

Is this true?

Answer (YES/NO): YES